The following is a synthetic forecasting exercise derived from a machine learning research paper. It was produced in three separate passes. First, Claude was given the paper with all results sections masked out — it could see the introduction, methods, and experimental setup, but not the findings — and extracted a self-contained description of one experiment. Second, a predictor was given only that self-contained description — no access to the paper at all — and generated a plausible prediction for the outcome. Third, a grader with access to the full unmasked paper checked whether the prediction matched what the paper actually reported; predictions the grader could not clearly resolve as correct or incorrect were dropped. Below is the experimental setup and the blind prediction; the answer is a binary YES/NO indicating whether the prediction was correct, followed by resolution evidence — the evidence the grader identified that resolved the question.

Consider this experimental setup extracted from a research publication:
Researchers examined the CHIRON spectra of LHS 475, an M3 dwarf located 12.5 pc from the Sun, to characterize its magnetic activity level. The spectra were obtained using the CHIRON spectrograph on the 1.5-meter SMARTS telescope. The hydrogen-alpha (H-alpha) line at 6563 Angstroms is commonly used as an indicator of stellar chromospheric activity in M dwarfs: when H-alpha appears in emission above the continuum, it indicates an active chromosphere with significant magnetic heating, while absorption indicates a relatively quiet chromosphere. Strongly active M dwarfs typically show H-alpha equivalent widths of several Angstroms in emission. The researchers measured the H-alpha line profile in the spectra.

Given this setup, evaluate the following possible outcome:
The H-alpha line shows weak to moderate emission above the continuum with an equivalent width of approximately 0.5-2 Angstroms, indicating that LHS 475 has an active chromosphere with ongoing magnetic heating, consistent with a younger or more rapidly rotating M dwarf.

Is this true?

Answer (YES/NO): NO